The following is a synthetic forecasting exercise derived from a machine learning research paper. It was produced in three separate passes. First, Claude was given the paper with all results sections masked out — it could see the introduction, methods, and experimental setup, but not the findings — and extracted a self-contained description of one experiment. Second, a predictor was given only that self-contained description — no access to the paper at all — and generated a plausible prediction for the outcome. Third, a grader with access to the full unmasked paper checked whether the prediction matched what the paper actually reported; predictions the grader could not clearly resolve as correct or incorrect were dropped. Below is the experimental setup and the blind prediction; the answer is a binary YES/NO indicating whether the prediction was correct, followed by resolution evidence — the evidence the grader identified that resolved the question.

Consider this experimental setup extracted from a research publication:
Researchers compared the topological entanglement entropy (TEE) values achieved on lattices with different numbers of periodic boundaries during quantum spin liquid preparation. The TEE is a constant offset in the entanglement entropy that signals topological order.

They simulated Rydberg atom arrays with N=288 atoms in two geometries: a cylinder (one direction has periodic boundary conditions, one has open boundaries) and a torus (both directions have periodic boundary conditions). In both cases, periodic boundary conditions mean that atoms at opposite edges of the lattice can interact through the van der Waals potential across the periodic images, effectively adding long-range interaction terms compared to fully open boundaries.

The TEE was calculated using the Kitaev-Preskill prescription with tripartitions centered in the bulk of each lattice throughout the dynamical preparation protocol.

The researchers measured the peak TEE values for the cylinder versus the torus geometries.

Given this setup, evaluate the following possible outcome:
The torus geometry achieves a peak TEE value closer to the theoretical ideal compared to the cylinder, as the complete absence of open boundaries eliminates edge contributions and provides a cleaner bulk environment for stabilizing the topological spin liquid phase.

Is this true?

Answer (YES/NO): NO